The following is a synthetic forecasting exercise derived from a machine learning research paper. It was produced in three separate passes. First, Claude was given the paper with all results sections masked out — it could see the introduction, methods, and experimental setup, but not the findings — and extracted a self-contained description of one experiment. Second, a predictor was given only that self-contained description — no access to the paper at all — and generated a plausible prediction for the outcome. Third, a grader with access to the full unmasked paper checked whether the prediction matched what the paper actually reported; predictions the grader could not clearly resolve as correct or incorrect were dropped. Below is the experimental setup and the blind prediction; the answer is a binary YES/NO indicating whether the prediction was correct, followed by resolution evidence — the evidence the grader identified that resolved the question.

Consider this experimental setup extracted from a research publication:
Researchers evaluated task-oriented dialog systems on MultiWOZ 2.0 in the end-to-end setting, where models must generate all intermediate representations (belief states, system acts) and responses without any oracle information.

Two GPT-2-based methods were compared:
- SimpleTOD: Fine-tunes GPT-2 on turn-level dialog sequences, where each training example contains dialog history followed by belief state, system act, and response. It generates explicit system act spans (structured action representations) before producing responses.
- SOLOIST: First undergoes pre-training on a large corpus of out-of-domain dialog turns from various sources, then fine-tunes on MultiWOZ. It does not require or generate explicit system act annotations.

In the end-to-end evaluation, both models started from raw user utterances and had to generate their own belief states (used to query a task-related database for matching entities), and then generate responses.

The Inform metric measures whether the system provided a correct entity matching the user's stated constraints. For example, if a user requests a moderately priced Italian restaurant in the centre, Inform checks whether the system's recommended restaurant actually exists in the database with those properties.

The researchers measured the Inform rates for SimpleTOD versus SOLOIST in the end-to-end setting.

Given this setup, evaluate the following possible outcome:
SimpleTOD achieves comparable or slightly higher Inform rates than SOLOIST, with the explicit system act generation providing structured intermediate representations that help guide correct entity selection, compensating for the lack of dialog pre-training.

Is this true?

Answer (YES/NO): NO